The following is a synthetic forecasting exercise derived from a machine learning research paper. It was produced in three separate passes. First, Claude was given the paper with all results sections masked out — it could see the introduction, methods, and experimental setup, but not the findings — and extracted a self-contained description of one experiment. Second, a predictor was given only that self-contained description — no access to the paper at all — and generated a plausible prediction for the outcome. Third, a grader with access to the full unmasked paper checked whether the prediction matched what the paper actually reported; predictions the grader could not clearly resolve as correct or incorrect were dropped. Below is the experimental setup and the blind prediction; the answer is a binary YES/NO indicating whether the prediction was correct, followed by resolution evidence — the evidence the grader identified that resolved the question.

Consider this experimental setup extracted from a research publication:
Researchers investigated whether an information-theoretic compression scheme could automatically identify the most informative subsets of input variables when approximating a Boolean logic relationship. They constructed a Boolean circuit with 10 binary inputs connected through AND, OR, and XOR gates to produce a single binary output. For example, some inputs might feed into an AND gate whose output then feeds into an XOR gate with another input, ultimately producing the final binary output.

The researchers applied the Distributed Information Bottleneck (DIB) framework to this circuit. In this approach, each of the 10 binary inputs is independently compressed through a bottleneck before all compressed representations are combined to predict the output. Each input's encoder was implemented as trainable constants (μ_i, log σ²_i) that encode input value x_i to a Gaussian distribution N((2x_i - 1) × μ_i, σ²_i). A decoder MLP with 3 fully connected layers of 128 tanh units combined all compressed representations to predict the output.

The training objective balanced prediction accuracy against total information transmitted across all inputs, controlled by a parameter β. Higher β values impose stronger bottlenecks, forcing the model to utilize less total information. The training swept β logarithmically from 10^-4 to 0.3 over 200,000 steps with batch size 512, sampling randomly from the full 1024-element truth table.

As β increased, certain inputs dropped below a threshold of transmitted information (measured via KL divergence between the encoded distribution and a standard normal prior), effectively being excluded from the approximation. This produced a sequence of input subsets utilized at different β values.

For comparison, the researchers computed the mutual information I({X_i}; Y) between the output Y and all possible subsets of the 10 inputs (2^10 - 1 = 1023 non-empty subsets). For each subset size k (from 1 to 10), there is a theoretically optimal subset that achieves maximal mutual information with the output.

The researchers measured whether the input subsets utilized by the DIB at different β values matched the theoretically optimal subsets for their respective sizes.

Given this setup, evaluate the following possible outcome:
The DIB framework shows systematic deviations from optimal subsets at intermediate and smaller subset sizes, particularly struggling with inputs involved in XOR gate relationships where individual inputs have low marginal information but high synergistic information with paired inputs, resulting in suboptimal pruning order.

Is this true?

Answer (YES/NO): NO